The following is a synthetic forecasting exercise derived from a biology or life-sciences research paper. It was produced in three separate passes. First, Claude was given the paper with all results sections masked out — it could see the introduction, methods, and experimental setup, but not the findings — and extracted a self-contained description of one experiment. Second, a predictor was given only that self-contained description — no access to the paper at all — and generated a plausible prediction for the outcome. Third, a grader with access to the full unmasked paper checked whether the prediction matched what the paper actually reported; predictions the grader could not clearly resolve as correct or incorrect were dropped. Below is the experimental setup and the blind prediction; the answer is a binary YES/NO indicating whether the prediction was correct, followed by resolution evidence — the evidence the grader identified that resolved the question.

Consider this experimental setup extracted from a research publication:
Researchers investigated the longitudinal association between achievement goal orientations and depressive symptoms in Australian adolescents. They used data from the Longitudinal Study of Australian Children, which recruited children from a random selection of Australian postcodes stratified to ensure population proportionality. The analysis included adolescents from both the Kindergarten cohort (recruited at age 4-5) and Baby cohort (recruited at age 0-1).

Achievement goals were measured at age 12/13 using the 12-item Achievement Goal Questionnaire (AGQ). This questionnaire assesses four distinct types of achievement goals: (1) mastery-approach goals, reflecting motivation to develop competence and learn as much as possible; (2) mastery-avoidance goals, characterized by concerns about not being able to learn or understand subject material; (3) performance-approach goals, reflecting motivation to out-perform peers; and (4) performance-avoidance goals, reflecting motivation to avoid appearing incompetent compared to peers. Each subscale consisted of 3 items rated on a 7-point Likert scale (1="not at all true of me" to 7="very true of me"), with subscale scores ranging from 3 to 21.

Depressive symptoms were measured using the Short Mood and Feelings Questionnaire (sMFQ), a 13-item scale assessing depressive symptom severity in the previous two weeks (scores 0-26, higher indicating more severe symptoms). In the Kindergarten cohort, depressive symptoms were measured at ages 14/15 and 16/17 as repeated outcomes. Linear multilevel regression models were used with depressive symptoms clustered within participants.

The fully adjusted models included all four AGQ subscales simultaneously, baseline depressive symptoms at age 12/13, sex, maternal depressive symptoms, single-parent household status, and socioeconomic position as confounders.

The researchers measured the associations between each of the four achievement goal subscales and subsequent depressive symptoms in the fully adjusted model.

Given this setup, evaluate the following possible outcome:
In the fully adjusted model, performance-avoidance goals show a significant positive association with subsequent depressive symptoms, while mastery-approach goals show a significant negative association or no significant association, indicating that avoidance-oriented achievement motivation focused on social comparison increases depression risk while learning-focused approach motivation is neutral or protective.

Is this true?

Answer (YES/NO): NO